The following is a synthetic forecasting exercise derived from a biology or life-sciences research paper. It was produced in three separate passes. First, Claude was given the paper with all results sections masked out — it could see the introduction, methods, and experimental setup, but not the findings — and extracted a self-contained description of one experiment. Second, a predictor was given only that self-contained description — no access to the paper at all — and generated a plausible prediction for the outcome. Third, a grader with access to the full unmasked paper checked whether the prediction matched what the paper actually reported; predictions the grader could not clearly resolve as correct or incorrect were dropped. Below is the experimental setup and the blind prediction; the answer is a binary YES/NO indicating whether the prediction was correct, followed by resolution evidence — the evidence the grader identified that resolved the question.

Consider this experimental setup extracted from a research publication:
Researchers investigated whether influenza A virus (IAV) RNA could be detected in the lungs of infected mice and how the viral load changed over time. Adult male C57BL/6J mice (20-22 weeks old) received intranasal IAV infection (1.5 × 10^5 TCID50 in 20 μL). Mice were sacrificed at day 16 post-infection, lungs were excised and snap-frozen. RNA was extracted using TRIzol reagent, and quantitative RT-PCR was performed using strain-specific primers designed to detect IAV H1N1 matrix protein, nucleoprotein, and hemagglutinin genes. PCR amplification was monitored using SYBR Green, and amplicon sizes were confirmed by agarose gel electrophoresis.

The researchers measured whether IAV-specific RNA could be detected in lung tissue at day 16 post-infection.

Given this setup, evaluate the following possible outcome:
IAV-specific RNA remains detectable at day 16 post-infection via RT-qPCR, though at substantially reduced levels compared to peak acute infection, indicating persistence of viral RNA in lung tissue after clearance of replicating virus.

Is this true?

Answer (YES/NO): YES